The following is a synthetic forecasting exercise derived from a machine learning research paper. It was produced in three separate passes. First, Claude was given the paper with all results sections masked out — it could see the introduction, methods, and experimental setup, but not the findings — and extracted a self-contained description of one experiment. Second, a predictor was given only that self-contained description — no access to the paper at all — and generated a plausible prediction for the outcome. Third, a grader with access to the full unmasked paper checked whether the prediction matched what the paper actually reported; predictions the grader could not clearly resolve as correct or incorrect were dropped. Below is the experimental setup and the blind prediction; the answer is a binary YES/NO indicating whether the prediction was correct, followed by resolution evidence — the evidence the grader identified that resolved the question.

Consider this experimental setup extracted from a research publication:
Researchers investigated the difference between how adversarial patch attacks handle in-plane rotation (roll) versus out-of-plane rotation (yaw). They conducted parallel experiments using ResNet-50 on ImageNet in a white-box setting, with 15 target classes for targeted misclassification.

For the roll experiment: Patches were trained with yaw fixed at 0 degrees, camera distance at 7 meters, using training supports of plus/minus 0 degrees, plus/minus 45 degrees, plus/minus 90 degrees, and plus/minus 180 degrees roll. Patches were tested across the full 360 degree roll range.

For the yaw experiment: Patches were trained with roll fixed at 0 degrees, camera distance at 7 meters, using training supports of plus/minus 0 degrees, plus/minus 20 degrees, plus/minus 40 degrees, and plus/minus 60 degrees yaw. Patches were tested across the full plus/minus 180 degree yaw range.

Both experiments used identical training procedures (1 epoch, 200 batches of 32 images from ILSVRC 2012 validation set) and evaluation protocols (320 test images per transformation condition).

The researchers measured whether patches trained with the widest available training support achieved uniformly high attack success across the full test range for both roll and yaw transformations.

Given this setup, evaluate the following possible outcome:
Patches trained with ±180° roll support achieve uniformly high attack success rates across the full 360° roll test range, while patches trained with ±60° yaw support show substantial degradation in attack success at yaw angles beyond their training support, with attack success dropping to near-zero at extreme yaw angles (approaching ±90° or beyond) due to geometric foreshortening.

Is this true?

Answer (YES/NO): NO